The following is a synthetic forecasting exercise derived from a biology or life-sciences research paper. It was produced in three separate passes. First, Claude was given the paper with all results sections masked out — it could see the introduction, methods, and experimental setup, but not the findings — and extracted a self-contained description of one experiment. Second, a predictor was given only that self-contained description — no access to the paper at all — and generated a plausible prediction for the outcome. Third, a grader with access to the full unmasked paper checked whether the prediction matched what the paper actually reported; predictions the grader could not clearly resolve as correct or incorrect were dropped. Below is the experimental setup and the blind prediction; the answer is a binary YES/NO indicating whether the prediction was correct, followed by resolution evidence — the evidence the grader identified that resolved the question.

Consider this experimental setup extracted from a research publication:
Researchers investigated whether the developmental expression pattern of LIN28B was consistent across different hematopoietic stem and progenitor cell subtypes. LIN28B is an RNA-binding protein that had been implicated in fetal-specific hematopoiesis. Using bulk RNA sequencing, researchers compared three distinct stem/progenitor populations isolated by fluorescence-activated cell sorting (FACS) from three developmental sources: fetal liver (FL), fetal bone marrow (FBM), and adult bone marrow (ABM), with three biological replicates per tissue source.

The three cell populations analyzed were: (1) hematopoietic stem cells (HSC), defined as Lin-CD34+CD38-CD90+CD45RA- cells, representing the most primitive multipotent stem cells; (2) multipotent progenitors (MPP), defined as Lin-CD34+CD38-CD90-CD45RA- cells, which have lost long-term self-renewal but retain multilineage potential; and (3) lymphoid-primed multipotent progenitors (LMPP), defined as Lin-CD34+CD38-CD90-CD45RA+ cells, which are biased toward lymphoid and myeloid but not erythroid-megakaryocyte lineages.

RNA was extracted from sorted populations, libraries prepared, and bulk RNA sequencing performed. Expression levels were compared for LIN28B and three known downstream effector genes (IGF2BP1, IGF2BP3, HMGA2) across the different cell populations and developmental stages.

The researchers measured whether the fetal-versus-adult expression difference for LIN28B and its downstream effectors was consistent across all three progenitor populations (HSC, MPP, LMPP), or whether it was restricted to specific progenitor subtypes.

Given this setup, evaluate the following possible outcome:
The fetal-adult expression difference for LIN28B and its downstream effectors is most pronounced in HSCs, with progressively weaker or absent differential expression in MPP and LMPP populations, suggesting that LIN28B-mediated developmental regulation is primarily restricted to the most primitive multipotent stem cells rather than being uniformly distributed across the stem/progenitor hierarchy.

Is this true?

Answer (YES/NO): NO